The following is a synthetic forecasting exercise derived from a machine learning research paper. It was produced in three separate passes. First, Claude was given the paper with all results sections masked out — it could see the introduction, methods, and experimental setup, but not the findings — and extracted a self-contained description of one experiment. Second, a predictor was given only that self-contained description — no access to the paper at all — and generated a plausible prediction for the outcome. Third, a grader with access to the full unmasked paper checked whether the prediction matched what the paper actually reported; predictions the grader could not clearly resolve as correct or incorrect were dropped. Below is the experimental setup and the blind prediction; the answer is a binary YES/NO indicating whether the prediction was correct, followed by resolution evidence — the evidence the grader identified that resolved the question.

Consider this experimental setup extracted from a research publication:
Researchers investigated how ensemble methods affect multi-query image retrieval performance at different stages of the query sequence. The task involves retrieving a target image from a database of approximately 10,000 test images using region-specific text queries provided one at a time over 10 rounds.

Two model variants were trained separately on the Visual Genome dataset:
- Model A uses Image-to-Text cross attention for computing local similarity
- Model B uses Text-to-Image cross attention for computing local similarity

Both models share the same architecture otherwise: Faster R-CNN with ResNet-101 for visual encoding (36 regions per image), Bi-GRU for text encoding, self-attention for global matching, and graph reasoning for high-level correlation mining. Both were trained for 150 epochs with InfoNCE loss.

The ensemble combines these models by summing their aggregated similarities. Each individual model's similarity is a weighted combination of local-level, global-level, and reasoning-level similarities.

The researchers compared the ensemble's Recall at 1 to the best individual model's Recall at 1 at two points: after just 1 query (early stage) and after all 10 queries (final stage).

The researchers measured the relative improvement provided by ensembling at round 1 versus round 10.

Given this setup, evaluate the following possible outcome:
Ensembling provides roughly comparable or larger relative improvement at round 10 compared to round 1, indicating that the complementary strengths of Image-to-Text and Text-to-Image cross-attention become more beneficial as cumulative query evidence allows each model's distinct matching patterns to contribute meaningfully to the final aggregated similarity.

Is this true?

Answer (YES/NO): NO